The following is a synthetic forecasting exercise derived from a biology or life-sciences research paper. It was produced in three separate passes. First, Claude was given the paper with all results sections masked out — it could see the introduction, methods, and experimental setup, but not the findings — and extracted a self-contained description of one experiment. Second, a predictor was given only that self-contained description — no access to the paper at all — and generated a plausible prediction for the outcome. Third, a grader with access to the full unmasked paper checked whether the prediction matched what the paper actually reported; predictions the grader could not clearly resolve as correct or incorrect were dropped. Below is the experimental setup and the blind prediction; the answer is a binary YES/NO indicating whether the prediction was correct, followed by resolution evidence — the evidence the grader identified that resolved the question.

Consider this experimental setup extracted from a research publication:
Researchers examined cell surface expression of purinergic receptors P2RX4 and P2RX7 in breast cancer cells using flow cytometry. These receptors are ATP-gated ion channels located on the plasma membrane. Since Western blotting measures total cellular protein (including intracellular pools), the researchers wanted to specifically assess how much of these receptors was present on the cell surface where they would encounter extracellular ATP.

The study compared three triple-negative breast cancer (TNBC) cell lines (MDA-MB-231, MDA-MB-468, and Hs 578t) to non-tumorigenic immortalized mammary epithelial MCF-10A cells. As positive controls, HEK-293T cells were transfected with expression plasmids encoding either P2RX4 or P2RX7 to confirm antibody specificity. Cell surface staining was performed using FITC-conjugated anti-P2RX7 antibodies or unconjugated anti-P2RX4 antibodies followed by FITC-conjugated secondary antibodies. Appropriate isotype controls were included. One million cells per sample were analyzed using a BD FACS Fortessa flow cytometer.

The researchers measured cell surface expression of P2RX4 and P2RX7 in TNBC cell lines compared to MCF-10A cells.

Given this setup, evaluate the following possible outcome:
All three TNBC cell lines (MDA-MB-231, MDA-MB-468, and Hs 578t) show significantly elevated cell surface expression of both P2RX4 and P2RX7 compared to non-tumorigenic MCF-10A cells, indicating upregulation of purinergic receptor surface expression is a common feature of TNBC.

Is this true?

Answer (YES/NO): NO